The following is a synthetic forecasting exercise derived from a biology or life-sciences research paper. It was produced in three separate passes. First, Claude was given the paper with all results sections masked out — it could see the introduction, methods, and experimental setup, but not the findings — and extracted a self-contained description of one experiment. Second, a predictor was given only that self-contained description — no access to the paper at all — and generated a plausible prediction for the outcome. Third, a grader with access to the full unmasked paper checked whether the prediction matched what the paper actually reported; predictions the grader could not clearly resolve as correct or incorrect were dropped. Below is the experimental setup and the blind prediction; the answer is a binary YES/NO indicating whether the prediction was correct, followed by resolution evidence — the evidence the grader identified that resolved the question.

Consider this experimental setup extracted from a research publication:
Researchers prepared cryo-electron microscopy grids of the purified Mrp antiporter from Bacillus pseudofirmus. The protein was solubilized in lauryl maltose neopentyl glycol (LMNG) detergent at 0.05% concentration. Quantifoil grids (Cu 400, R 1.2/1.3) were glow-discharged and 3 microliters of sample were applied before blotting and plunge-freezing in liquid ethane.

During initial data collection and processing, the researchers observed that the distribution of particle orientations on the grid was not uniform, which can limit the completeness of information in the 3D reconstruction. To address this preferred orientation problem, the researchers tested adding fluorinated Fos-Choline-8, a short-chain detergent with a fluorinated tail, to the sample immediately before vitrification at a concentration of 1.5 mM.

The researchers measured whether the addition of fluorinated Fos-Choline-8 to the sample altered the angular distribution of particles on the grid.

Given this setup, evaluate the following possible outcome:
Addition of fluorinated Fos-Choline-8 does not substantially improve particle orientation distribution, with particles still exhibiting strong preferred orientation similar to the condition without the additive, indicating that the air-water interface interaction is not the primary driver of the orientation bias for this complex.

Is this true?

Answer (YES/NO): NO